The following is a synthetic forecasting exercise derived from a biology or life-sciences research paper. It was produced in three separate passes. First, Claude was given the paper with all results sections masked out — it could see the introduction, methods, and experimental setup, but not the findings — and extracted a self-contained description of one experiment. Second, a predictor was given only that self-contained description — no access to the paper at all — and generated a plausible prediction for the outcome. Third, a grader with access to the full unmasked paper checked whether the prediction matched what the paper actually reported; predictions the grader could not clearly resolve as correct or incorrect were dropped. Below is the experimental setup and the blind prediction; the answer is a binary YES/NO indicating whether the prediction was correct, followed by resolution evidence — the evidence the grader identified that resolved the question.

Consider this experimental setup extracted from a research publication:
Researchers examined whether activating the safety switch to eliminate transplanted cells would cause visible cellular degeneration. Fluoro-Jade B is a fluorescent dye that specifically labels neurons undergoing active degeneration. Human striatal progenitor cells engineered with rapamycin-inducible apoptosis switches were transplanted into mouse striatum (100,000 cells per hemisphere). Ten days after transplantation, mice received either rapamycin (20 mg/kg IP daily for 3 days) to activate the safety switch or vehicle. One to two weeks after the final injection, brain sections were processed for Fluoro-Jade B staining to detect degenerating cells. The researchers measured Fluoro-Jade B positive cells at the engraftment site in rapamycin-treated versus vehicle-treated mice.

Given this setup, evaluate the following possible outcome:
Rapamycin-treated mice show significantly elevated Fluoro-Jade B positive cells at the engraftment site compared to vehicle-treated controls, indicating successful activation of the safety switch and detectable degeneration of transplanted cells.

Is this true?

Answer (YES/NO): YES